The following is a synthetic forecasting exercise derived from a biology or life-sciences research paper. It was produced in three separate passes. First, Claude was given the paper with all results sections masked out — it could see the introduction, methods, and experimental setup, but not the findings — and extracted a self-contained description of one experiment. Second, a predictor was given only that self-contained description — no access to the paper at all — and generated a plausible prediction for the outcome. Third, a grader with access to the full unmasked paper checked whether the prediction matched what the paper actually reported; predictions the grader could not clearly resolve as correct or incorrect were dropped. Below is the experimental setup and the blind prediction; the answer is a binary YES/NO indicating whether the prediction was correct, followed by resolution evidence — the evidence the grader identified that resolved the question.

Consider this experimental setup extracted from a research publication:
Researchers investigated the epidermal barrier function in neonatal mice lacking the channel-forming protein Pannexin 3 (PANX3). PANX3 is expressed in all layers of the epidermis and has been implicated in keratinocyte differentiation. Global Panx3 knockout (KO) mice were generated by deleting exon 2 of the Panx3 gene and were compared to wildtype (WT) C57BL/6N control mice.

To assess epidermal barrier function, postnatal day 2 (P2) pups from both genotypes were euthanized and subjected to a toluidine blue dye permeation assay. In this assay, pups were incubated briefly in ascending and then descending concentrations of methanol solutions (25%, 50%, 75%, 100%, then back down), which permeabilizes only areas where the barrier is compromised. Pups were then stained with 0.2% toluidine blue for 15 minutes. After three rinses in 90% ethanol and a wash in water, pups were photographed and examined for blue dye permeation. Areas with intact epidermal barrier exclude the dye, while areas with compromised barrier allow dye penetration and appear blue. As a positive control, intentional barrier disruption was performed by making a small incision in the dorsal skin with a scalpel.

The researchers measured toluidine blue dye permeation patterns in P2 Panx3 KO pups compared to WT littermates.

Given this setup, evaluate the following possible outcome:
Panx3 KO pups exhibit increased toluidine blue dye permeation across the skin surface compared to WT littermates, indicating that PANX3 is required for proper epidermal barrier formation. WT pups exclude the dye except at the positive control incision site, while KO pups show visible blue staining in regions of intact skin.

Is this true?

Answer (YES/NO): YES